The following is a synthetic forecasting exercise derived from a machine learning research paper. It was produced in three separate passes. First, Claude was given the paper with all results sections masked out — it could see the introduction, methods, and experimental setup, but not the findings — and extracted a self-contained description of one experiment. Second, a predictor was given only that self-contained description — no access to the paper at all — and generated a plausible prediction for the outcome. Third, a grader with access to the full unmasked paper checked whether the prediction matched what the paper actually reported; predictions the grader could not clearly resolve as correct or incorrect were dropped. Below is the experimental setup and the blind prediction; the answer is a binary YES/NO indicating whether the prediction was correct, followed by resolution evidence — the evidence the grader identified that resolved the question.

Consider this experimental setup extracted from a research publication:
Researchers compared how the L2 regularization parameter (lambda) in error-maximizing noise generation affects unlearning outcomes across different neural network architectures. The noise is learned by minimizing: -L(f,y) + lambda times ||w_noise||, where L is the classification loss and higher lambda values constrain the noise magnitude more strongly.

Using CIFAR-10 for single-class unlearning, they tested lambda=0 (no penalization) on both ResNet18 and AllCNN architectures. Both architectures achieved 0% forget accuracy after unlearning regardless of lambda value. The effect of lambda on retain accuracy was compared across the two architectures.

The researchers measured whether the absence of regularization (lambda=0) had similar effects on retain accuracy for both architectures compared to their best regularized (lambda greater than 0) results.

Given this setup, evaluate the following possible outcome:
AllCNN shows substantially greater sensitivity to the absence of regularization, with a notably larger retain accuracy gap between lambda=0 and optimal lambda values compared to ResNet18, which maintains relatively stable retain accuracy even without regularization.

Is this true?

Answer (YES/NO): NO